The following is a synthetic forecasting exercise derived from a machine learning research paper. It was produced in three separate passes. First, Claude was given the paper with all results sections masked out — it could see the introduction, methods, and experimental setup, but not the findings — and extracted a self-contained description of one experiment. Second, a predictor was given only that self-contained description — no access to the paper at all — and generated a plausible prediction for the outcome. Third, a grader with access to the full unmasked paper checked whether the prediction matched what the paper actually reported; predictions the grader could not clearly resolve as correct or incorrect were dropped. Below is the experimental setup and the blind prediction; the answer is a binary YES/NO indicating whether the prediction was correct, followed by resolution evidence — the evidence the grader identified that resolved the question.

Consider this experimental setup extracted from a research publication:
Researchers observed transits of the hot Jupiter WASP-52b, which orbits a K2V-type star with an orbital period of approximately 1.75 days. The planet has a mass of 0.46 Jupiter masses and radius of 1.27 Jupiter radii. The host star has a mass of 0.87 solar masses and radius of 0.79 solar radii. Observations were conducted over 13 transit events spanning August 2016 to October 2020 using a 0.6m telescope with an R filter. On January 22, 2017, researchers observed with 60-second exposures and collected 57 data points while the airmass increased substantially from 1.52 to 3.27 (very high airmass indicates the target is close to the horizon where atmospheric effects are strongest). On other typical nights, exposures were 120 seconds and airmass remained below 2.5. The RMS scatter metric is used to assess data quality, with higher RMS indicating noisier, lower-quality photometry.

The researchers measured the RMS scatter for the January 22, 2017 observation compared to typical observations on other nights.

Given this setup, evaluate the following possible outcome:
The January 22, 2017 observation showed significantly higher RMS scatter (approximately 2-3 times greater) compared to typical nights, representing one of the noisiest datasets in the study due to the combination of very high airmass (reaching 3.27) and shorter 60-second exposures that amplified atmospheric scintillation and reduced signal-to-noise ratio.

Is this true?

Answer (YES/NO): NO